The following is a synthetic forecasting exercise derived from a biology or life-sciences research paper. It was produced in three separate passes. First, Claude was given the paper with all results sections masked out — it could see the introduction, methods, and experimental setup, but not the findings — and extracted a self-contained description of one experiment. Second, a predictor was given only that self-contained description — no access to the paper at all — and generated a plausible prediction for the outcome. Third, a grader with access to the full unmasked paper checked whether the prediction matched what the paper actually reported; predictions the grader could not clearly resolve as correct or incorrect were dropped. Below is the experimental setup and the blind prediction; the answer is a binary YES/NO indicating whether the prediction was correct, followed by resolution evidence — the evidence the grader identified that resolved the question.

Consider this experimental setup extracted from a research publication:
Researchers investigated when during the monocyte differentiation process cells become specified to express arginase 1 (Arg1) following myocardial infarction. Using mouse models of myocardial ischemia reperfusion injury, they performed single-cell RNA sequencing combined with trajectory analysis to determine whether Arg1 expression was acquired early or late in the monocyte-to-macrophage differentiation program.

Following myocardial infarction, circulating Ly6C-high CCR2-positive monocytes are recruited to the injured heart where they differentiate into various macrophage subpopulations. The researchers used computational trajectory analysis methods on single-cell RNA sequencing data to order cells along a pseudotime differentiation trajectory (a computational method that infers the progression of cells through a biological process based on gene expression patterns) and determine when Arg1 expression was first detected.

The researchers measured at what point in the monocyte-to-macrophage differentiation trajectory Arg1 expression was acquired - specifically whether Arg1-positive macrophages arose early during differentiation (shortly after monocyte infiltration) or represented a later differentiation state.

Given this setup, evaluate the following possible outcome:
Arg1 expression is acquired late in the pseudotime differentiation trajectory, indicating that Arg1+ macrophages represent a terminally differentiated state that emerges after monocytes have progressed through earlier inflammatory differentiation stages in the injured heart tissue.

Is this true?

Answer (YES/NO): NO